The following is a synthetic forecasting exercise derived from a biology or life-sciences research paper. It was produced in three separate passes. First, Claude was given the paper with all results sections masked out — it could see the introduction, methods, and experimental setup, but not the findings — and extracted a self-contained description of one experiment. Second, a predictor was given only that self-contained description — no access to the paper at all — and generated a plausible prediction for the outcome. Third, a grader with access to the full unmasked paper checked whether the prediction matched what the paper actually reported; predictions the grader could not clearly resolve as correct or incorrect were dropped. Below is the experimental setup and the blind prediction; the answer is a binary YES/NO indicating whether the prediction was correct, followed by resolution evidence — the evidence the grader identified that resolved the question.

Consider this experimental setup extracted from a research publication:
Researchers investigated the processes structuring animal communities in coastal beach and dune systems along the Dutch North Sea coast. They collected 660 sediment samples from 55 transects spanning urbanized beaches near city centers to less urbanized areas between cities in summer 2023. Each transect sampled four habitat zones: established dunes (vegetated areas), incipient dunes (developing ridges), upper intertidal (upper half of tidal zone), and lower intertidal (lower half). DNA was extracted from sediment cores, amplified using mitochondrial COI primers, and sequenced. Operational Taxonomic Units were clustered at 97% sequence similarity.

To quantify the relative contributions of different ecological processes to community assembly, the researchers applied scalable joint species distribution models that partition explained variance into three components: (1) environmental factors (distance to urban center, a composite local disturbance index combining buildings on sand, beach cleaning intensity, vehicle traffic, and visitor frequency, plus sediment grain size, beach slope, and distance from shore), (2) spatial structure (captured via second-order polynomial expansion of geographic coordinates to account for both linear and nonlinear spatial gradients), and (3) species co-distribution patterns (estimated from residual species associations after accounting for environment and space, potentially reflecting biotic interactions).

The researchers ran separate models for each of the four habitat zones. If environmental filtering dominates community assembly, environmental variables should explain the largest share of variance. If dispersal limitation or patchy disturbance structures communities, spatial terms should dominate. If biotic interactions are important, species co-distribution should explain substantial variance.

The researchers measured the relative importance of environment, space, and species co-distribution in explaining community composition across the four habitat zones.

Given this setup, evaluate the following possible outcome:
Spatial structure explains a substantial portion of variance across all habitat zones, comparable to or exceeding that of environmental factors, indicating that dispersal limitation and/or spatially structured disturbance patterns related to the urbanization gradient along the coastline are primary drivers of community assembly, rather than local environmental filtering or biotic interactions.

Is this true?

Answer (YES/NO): NO